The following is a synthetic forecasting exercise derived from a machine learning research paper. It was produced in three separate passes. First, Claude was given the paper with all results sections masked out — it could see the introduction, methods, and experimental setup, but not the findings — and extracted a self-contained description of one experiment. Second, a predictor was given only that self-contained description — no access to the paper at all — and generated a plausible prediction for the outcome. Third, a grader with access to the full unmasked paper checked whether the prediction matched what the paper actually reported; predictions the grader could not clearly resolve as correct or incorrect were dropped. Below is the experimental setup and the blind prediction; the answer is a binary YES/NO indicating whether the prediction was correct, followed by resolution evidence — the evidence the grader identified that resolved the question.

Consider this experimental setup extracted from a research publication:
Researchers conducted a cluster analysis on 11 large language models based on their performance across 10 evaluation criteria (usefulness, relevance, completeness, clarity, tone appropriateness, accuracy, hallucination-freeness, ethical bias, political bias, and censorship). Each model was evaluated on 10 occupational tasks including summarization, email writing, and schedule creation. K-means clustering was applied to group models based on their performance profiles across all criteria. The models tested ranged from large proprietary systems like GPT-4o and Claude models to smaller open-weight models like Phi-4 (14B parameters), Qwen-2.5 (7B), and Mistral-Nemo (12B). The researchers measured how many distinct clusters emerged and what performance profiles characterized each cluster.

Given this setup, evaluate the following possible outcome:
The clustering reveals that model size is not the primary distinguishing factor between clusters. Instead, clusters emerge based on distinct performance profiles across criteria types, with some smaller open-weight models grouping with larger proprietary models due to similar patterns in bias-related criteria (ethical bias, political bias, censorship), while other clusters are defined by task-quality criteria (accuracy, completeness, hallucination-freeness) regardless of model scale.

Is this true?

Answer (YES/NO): NO